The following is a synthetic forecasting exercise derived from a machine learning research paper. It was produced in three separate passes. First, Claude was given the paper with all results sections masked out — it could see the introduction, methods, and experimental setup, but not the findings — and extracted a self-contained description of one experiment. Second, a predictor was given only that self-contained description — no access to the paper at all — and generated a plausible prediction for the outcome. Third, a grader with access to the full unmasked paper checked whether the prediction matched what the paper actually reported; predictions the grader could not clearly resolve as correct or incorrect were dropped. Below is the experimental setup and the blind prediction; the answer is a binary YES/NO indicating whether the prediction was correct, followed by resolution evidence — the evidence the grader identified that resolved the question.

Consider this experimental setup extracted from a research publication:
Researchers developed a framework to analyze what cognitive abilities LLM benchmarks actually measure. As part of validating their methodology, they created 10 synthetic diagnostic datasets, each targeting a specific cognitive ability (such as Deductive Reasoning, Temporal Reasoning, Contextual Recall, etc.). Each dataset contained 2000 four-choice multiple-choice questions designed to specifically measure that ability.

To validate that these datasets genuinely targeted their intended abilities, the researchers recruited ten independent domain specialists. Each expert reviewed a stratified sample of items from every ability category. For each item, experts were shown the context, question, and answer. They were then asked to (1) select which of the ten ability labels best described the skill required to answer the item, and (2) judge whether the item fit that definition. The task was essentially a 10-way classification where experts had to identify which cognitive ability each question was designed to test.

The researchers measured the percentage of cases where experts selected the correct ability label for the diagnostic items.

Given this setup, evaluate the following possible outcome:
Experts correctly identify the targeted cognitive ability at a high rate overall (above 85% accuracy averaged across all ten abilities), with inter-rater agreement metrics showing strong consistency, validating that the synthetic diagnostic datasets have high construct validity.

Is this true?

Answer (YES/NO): NO